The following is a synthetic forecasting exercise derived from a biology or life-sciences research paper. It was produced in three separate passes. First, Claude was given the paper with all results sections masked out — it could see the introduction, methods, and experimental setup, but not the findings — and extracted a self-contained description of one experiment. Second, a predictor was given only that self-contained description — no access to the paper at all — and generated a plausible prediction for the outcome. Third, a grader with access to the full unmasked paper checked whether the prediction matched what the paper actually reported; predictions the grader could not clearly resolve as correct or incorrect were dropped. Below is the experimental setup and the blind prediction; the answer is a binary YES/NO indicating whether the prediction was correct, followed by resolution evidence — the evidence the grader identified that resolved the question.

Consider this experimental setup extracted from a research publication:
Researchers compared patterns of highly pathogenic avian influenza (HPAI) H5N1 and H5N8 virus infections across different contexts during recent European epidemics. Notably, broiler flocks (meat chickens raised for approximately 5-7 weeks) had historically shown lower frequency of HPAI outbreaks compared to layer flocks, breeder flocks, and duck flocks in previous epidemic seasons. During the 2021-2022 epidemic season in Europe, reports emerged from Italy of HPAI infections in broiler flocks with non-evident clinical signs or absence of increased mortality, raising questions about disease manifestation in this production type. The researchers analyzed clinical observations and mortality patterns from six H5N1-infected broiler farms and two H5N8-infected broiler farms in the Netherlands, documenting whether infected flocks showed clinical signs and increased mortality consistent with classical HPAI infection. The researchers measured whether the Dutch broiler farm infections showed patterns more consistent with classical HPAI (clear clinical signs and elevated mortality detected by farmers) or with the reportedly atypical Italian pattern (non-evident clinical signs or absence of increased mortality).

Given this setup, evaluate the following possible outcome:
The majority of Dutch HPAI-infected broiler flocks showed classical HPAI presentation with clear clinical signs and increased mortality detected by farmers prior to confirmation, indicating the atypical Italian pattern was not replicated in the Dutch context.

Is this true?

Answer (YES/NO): YES